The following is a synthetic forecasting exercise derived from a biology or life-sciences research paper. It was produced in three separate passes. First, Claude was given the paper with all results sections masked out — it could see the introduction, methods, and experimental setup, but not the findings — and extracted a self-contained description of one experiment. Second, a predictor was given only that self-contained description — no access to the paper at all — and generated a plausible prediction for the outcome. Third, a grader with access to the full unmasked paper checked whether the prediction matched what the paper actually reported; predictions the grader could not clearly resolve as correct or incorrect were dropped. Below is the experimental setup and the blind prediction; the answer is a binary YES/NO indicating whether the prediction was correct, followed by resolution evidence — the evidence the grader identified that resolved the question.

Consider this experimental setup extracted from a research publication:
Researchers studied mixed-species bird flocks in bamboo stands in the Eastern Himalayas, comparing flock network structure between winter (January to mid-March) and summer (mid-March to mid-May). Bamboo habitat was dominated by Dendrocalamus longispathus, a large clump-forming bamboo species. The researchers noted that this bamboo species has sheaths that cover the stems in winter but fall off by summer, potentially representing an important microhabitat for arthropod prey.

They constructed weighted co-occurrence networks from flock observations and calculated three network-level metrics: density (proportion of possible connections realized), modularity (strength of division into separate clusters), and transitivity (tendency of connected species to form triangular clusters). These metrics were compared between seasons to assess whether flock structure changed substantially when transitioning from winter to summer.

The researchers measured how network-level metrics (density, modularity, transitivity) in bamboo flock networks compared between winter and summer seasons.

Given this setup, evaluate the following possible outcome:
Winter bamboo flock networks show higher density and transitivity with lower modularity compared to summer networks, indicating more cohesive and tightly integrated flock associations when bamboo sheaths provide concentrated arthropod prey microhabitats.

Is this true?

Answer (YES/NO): NO